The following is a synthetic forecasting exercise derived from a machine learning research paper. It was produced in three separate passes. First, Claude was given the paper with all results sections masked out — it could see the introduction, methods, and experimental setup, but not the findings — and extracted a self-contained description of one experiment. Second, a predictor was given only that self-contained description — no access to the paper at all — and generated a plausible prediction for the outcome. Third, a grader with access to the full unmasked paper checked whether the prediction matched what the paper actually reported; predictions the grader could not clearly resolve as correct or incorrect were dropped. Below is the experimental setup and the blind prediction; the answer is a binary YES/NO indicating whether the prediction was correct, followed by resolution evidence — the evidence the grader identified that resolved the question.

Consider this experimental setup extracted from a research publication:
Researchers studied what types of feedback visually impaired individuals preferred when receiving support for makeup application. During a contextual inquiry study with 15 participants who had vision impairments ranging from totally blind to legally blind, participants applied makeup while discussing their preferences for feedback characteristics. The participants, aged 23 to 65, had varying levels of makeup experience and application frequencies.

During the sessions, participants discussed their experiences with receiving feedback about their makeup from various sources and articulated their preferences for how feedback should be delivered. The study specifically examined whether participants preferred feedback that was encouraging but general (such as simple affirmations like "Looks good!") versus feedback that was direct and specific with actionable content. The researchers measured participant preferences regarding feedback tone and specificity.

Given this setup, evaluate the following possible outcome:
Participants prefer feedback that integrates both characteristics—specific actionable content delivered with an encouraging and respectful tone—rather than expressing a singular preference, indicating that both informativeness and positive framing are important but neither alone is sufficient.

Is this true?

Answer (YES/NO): NO